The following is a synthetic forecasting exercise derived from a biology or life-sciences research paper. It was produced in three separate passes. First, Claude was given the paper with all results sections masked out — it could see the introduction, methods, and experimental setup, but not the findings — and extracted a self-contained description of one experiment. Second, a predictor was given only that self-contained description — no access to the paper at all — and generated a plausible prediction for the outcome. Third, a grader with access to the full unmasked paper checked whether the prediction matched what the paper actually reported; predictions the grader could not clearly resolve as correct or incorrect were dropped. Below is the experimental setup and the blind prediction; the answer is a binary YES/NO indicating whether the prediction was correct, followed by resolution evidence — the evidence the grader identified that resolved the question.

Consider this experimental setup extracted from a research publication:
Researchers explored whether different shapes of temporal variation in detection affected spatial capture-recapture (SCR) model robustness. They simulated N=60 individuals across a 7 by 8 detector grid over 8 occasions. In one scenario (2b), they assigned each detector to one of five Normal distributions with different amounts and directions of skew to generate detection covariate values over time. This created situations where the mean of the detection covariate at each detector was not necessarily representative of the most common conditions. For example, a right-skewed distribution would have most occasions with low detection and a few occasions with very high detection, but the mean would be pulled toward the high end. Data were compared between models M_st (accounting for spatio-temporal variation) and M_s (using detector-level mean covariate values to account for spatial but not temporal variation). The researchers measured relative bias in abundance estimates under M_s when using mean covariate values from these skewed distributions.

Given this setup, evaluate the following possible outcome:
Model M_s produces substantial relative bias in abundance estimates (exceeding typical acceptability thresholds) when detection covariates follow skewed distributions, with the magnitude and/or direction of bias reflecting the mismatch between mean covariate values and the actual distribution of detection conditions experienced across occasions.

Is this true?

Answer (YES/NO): NO